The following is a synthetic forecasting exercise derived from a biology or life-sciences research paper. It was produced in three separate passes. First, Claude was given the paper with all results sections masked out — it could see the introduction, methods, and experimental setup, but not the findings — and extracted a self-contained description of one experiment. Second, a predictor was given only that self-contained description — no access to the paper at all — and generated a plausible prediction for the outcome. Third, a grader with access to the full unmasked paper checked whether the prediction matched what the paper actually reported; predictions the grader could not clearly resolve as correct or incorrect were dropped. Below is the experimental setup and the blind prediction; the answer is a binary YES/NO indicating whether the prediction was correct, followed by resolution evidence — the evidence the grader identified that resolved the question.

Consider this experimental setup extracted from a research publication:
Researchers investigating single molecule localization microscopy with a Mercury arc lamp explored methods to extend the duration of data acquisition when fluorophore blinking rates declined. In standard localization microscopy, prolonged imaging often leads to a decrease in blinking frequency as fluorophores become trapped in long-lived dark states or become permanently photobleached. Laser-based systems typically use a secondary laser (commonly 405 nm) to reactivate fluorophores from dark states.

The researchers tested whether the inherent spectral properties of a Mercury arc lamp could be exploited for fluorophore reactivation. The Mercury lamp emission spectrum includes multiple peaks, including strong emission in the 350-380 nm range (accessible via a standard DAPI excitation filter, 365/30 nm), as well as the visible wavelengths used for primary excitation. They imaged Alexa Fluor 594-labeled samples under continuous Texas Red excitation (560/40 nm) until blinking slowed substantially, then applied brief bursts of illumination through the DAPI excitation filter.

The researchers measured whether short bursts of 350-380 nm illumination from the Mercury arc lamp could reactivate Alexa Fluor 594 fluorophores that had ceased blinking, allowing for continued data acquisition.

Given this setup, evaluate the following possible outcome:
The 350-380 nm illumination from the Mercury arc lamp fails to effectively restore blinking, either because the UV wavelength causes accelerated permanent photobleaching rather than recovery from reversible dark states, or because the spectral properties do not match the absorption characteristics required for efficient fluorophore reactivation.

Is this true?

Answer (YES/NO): NO